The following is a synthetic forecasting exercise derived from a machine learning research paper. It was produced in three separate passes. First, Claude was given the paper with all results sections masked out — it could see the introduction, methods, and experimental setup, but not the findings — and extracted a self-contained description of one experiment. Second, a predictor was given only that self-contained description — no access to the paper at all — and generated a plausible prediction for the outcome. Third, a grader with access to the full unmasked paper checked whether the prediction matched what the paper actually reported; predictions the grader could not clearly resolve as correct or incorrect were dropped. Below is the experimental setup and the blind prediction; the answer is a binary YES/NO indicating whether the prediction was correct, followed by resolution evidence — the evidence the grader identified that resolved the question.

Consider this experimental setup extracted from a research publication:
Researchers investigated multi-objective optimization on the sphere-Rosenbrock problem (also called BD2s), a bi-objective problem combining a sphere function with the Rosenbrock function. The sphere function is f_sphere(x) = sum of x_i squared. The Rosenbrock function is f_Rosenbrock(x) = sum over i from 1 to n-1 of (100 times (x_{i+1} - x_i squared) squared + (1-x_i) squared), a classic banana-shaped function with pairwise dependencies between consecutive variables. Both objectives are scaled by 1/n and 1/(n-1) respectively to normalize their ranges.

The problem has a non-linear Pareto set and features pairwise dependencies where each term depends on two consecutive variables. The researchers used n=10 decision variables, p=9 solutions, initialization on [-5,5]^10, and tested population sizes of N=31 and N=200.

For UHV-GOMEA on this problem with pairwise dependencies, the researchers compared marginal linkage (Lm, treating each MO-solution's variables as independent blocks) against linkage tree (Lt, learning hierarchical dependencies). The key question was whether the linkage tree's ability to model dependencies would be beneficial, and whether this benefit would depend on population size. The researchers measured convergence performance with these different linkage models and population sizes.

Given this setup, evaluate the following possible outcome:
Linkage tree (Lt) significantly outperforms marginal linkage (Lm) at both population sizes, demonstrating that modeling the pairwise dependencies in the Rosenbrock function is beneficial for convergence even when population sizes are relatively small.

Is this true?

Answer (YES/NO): NO